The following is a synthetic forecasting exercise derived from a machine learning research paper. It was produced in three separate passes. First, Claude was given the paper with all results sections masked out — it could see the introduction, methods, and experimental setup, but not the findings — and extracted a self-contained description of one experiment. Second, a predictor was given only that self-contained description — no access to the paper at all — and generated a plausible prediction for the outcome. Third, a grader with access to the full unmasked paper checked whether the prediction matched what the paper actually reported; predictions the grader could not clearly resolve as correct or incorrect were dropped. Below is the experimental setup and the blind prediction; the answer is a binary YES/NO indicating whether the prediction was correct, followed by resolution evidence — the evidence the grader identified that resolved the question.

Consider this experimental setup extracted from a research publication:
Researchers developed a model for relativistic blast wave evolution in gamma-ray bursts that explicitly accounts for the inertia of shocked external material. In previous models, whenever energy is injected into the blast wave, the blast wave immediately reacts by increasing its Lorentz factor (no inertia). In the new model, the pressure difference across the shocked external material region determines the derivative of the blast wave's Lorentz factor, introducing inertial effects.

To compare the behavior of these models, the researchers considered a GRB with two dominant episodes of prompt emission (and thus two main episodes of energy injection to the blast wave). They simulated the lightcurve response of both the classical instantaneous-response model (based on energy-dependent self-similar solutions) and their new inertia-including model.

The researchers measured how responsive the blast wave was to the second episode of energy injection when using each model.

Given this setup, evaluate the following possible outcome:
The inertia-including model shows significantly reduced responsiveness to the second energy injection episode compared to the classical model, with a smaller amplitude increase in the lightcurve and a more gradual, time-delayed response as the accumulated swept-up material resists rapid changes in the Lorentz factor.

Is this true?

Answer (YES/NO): YES